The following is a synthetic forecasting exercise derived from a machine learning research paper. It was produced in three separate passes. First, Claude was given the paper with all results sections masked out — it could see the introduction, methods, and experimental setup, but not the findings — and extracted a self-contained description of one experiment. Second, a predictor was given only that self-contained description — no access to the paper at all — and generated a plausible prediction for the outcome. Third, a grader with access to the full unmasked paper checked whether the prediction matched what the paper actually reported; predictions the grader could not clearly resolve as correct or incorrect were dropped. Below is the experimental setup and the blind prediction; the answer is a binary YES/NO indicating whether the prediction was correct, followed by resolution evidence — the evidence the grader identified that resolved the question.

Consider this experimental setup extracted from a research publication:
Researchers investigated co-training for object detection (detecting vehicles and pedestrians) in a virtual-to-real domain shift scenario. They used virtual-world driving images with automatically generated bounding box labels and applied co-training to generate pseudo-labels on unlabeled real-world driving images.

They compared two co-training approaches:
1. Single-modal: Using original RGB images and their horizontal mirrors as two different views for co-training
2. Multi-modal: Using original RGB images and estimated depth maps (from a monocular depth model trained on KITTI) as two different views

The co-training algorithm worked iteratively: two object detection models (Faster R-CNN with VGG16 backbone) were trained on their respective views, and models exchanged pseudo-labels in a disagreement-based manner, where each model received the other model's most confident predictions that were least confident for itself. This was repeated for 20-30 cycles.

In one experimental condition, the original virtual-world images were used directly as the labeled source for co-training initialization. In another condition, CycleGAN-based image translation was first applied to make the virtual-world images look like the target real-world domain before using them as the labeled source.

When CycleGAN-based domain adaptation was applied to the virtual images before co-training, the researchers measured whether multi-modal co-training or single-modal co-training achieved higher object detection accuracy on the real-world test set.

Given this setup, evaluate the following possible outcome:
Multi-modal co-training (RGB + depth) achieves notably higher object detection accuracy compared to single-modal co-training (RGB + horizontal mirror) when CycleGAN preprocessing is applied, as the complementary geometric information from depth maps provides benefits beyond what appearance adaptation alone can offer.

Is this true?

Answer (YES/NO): NO